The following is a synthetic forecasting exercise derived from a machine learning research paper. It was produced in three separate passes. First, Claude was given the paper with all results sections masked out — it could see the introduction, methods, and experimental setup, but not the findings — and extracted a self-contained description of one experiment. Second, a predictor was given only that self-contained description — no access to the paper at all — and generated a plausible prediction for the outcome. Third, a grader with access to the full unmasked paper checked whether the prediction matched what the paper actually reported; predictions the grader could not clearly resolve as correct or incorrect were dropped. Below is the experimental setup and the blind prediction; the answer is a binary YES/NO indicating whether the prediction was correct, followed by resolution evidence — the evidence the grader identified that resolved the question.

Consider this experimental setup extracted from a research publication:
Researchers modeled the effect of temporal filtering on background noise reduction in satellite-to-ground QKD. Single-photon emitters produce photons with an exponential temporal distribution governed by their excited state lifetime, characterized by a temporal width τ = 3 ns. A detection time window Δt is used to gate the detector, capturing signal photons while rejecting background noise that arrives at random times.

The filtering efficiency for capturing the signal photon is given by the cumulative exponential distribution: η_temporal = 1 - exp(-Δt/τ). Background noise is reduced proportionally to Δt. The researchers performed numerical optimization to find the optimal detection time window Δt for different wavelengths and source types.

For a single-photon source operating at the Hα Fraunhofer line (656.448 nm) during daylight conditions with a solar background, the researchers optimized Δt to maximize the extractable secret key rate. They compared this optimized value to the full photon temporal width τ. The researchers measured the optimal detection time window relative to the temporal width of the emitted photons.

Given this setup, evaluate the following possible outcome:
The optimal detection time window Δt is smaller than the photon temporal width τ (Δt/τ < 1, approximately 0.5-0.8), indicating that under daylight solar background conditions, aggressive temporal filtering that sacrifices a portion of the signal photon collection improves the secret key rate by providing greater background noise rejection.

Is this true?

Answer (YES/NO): NO